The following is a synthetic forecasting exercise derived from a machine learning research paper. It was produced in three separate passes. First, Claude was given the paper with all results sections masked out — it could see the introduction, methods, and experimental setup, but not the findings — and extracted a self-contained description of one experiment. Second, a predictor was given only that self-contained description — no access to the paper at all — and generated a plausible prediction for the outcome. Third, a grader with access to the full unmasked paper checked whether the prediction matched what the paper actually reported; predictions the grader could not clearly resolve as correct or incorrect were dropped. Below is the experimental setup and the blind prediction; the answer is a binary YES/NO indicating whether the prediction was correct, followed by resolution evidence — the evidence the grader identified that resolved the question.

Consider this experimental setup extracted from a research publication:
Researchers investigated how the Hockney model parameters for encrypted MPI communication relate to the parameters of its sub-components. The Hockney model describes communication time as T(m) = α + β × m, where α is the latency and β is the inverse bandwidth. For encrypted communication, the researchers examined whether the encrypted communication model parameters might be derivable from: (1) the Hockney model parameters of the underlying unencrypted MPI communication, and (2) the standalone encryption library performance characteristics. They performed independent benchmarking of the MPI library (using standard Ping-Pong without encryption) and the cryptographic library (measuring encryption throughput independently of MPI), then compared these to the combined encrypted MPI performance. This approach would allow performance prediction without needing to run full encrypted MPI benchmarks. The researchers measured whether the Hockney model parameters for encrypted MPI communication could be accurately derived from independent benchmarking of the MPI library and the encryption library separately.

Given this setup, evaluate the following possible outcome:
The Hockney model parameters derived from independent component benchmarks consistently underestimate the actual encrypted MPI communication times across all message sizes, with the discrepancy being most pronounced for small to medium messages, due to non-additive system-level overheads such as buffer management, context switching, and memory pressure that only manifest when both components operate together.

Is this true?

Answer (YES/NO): NO